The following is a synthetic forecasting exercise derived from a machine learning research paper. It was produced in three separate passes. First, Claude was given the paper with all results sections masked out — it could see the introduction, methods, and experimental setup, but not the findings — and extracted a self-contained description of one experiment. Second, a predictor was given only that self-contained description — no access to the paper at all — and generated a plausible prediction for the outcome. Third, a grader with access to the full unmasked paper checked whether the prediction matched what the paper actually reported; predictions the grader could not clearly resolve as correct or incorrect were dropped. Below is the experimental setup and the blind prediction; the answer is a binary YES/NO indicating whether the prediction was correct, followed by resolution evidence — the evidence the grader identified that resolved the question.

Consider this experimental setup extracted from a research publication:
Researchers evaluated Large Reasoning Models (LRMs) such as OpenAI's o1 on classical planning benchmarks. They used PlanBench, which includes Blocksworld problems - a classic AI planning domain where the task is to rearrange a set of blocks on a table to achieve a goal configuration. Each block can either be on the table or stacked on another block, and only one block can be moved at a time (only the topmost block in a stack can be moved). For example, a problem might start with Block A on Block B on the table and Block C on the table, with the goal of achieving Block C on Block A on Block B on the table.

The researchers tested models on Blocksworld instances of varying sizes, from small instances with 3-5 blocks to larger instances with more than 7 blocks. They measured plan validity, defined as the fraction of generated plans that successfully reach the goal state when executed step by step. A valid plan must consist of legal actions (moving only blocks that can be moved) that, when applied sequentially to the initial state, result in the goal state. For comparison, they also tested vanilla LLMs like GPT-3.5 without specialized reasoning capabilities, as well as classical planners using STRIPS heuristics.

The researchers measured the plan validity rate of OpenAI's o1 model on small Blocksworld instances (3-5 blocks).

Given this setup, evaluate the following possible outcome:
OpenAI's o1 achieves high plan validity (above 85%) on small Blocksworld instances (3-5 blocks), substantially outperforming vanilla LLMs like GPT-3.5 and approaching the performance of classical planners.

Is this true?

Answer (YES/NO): NO